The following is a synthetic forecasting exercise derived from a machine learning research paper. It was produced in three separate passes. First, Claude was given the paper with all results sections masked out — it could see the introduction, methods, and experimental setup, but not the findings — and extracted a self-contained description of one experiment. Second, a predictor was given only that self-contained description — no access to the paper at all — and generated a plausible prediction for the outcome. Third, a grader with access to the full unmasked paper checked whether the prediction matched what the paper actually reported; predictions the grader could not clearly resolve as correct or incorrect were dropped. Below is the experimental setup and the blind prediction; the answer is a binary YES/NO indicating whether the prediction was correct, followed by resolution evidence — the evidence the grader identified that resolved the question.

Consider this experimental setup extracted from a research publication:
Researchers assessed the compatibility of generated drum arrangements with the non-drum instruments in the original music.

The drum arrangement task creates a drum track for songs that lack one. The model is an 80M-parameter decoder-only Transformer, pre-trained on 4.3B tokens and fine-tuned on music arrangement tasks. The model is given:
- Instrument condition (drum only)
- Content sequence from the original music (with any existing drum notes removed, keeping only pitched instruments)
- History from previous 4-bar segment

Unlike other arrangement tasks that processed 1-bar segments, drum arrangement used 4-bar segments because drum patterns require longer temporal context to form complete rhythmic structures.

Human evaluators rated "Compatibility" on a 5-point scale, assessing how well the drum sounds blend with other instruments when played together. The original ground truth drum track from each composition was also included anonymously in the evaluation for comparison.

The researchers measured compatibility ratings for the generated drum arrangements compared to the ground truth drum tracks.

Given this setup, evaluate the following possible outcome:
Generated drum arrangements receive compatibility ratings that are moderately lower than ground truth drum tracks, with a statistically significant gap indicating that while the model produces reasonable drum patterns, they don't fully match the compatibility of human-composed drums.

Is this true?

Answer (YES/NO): NO